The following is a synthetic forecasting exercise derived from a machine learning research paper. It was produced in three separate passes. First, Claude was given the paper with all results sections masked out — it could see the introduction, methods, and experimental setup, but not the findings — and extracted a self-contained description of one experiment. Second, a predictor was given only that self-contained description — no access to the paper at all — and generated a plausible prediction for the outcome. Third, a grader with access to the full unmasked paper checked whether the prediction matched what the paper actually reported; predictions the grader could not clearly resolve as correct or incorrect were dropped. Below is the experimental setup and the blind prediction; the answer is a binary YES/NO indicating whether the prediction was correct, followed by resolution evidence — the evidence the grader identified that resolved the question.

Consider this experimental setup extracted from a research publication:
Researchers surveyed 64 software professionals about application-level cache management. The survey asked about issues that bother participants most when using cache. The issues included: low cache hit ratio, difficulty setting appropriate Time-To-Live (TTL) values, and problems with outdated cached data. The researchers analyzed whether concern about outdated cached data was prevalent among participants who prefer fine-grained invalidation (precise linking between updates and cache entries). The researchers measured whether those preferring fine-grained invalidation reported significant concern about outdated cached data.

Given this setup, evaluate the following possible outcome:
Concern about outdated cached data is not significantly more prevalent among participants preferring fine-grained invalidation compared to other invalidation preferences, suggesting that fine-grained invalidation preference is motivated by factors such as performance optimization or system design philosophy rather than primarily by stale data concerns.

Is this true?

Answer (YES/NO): NO